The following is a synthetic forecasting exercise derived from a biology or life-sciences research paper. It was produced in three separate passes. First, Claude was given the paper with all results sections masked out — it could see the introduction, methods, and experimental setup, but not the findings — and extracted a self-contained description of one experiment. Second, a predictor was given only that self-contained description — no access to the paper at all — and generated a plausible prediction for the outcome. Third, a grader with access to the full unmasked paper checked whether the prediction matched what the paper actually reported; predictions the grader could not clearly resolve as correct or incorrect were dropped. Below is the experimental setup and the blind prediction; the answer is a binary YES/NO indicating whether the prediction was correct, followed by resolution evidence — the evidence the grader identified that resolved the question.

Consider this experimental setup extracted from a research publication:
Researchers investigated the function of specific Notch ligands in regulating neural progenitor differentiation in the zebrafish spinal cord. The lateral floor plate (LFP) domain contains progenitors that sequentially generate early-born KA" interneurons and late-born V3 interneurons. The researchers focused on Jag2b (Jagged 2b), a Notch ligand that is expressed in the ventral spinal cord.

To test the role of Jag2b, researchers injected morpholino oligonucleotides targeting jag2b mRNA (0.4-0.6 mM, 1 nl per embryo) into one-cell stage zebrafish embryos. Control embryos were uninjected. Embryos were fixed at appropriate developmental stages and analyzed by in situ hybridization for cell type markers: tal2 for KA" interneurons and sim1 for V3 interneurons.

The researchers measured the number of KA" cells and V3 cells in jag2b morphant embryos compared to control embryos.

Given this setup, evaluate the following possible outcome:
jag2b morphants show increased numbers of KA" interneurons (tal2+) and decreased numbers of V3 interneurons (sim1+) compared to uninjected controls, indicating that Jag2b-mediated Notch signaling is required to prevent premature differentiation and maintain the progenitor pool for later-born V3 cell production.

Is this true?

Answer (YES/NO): NO